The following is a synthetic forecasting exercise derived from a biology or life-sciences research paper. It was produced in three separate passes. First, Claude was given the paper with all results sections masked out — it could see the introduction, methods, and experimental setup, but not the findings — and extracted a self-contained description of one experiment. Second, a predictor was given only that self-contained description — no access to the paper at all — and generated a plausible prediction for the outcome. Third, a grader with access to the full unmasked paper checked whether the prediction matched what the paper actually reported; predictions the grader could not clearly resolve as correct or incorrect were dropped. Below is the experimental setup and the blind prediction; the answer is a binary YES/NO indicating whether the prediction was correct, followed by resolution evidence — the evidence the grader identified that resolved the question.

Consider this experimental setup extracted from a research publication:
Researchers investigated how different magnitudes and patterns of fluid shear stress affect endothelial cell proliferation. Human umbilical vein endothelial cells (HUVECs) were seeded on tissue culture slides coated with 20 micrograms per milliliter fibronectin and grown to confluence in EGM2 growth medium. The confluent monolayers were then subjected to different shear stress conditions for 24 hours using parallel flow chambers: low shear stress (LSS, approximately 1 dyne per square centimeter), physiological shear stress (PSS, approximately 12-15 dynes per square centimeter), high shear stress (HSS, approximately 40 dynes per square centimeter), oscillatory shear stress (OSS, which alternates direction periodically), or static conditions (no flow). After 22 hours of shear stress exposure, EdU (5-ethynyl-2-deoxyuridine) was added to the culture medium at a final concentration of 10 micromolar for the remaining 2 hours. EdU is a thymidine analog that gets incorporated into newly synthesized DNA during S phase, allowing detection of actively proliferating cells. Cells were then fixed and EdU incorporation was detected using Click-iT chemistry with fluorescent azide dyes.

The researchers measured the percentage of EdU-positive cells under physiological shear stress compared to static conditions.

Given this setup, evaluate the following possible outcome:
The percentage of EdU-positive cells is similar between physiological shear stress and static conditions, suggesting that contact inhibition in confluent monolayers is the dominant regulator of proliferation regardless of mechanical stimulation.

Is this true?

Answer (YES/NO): NO